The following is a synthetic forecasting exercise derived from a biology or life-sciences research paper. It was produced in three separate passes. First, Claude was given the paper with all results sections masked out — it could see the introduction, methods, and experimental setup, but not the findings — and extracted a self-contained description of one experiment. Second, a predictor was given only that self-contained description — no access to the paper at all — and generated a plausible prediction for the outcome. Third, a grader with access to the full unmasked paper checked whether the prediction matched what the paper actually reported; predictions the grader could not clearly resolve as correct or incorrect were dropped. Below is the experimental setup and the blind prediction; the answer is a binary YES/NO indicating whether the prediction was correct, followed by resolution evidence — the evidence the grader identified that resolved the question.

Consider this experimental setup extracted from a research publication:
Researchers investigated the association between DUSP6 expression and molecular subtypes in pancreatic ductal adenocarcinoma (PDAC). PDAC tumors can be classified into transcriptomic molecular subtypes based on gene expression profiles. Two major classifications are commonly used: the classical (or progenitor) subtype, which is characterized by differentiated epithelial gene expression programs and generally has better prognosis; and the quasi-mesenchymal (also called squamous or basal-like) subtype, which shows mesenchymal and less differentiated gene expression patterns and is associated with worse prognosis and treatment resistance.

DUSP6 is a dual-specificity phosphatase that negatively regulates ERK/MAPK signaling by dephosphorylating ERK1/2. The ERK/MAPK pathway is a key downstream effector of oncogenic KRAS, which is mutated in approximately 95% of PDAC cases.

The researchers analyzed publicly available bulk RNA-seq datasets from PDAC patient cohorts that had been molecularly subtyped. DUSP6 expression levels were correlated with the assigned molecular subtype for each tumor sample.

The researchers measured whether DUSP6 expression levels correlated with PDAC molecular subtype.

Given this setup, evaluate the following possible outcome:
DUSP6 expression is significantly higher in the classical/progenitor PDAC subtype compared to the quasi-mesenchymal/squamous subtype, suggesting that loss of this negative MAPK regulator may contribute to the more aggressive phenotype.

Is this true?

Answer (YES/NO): NO